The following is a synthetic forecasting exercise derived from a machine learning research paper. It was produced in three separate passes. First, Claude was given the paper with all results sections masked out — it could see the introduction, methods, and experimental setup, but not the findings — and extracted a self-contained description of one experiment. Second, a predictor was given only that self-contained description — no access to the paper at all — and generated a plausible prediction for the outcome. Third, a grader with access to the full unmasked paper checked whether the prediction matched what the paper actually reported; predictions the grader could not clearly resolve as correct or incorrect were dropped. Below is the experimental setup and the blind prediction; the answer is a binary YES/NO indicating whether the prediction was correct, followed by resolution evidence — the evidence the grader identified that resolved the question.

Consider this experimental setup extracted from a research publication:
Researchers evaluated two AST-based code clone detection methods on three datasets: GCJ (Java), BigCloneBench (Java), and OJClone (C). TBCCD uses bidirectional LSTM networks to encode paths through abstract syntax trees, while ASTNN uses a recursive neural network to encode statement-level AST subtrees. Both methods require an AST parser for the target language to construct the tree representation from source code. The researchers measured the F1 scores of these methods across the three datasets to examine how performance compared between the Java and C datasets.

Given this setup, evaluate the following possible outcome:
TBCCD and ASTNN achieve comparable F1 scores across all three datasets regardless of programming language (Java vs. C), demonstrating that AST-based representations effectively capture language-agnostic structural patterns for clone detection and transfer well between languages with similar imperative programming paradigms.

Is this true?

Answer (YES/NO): NO